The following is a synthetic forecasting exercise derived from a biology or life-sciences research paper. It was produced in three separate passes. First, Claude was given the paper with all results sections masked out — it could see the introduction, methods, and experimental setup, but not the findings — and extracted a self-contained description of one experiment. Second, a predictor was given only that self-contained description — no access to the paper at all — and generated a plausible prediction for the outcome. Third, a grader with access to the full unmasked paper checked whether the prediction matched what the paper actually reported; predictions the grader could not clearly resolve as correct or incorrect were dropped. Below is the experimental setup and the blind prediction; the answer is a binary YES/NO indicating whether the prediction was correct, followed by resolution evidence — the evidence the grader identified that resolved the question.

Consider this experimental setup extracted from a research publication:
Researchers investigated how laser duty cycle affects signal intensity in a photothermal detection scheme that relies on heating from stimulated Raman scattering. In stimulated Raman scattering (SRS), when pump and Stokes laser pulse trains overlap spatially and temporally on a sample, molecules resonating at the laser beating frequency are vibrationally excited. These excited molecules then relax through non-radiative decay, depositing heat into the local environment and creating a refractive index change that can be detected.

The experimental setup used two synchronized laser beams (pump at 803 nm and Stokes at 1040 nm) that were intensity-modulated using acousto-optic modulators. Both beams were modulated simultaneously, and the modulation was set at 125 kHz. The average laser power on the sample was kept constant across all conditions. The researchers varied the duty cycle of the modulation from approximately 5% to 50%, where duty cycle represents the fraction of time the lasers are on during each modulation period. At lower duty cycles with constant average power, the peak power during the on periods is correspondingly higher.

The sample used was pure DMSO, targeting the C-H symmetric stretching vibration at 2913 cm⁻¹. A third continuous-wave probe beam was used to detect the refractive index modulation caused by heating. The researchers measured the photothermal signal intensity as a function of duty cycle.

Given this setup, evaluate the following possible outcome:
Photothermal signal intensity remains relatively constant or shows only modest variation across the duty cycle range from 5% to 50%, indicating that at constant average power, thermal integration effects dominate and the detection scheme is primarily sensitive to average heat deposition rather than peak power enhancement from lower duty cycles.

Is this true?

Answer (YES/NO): NO